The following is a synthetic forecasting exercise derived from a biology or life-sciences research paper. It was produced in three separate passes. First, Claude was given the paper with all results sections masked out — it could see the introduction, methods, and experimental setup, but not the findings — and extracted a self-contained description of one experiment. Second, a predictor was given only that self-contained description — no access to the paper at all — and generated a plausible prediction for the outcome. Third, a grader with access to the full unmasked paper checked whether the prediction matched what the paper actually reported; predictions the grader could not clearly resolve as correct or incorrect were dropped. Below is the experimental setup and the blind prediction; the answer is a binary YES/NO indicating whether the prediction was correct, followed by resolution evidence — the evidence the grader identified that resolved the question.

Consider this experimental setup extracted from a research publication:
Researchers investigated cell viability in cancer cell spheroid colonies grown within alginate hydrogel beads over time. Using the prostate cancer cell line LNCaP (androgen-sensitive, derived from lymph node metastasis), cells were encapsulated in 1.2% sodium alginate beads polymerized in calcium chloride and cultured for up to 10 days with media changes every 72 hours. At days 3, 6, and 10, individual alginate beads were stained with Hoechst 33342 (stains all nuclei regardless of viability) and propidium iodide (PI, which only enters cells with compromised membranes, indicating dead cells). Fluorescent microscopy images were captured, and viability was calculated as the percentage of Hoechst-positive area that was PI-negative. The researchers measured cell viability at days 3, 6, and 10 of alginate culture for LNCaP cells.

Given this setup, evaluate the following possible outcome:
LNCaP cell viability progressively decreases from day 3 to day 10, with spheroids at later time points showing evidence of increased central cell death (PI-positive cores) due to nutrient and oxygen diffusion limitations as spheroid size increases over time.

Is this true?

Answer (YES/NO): NO